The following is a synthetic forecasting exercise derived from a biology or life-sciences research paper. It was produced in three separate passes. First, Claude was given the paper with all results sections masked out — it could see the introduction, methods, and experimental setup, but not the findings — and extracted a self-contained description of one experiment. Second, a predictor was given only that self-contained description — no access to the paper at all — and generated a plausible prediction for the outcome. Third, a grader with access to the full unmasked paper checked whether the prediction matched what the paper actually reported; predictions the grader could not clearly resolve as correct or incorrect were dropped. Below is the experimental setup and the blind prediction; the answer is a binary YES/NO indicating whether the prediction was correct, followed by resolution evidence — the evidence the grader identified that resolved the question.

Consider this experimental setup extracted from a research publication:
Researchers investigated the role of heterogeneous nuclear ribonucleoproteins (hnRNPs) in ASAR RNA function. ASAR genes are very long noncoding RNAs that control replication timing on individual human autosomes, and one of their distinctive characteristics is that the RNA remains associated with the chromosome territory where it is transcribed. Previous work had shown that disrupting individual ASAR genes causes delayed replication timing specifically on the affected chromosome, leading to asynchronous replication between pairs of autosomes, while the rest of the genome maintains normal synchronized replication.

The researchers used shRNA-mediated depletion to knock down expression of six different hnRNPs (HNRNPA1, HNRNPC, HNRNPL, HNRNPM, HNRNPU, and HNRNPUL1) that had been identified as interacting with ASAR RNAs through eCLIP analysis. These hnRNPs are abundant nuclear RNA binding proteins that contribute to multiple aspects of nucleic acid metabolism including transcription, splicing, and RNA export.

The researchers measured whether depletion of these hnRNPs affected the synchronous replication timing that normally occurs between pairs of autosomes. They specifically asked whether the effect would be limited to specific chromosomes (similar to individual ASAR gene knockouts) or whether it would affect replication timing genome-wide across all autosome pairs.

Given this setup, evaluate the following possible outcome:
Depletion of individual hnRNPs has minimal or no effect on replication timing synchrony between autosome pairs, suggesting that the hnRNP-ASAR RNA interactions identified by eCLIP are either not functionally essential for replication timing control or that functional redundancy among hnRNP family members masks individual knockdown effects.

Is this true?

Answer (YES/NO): NO